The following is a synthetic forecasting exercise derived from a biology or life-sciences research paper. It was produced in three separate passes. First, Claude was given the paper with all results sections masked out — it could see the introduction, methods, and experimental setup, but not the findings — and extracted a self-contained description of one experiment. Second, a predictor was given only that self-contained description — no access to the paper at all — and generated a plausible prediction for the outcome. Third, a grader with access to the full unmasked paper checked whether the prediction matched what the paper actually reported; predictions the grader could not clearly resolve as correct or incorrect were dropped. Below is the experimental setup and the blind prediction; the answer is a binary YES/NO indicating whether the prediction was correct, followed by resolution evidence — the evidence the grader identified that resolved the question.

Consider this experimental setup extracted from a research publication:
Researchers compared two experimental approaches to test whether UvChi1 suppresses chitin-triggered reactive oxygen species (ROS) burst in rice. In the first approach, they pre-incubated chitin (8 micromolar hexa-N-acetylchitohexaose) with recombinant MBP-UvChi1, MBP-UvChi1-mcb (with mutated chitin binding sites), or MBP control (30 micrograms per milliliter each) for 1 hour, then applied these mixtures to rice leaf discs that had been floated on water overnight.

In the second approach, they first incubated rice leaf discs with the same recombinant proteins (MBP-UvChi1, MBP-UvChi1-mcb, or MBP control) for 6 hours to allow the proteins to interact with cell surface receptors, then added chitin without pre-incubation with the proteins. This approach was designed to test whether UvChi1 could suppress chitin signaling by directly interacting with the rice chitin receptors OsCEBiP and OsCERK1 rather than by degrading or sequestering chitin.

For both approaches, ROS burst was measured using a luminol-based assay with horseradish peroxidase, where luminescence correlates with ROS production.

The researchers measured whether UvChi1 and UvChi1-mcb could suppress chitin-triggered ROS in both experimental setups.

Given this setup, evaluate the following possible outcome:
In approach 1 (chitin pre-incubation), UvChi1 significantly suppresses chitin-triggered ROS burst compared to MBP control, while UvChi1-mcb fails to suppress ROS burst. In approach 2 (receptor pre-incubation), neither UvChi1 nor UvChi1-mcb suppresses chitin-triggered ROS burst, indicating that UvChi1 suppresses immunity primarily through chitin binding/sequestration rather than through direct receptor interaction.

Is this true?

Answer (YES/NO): NO